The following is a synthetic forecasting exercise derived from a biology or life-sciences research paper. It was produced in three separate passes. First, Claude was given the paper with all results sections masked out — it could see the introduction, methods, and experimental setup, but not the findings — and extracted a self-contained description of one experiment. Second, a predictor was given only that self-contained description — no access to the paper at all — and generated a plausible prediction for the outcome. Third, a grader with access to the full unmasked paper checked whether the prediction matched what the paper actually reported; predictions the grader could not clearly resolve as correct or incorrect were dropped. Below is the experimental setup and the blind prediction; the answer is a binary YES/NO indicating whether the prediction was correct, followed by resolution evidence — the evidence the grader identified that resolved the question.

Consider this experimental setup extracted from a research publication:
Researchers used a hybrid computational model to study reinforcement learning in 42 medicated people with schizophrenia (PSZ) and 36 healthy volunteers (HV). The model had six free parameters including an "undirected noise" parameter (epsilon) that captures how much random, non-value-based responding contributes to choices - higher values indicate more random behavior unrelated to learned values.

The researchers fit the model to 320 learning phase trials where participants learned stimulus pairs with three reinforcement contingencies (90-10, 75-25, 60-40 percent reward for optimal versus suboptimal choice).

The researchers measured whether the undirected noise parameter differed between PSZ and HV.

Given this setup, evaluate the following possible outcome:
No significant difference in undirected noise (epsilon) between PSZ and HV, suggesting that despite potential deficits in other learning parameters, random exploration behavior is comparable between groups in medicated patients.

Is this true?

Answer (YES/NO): NO